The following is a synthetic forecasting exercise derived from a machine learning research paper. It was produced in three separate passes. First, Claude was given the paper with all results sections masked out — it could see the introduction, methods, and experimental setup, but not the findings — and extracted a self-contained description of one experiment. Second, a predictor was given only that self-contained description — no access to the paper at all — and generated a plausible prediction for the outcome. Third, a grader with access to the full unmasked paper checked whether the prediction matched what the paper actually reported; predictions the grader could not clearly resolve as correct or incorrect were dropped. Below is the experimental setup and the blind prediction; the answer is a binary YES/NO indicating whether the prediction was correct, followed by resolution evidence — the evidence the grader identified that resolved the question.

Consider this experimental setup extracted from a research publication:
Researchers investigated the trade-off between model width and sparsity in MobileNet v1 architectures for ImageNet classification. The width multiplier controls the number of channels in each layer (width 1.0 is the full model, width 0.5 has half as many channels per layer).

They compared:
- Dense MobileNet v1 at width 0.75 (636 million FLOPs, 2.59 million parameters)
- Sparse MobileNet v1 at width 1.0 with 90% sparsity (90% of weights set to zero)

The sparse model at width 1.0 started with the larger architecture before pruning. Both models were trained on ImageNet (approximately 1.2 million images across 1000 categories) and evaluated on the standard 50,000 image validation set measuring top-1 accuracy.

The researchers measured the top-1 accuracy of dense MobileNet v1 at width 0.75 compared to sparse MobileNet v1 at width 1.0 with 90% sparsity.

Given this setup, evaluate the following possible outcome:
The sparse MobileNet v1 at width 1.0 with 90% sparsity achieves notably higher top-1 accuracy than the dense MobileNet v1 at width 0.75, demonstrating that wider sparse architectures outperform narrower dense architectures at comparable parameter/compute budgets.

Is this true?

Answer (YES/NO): NO